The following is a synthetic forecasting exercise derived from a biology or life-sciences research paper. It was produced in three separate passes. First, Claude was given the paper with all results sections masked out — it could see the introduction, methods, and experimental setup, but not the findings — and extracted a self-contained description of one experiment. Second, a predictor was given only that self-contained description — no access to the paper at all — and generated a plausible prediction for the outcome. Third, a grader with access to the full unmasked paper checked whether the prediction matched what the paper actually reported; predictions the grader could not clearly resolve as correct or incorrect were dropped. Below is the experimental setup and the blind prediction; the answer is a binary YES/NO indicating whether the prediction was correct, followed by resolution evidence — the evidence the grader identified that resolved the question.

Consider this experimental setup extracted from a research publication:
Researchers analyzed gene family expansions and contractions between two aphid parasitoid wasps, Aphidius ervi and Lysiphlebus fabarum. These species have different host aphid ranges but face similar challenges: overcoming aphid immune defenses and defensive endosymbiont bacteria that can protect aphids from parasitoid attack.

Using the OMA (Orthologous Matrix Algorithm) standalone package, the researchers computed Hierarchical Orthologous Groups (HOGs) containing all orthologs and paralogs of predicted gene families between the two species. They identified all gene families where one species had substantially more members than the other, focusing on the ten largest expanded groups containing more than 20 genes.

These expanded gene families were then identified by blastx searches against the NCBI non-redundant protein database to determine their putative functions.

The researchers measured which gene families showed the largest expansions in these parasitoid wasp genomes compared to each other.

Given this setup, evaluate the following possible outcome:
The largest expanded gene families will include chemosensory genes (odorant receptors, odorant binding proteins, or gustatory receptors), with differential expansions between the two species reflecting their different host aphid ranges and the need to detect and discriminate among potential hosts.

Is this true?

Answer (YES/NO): NO